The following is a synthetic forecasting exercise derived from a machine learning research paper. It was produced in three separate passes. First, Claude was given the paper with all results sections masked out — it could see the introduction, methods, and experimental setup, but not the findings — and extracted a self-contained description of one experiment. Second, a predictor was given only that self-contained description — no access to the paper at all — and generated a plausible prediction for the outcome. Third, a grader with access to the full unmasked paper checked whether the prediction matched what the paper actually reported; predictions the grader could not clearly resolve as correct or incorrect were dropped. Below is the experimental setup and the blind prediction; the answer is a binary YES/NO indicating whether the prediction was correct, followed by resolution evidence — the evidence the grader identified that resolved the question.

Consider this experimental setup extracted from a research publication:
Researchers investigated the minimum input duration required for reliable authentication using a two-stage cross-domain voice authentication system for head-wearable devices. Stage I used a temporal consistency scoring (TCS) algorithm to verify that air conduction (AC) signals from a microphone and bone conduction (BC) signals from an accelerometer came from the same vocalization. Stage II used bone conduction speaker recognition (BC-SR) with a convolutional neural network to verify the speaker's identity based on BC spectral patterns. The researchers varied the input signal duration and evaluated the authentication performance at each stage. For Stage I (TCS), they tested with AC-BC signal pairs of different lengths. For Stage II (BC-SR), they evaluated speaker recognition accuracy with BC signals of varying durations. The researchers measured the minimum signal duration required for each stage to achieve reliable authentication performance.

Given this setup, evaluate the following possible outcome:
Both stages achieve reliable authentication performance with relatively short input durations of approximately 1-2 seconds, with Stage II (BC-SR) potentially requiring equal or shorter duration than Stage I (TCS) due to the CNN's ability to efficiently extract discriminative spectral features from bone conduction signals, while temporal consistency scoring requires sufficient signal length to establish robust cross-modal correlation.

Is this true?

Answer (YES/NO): NO